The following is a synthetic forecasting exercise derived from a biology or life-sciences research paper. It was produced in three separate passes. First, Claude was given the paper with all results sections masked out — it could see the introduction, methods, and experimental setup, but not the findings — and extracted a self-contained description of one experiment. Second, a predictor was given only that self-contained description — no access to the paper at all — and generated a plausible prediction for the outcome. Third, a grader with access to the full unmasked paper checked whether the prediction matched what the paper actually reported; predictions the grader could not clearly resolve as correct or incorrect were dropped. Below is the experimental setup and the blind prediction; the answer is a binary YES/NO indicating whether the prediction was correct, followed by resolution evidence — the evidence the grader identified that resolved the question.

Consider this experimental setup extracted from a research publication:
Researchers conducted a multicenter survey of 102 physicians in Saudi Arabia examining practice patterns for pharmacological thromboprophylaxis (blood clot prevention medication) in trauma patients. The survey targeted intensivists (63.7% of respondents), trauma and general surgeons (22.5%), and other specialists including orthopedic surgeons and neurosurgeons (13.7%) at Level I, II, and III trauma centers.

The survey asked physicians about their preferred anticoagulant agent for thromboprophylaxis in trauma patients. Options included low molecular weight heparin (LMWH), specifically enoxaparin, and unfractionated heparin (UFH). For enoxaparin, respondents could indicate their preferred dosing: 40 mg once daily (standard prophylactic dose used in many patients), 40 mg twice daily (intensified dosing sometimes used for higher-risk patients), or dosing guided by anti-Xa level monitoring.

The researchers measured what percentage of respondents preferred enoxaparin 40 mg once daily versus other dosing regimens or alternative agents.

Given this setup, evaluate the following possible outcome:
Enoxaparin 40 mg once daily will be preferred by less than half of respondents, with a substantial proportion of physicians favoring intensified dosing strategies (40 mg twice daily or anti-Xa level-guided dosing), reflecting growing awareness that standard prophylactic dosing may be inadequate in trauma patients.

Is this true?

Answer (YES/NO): NO